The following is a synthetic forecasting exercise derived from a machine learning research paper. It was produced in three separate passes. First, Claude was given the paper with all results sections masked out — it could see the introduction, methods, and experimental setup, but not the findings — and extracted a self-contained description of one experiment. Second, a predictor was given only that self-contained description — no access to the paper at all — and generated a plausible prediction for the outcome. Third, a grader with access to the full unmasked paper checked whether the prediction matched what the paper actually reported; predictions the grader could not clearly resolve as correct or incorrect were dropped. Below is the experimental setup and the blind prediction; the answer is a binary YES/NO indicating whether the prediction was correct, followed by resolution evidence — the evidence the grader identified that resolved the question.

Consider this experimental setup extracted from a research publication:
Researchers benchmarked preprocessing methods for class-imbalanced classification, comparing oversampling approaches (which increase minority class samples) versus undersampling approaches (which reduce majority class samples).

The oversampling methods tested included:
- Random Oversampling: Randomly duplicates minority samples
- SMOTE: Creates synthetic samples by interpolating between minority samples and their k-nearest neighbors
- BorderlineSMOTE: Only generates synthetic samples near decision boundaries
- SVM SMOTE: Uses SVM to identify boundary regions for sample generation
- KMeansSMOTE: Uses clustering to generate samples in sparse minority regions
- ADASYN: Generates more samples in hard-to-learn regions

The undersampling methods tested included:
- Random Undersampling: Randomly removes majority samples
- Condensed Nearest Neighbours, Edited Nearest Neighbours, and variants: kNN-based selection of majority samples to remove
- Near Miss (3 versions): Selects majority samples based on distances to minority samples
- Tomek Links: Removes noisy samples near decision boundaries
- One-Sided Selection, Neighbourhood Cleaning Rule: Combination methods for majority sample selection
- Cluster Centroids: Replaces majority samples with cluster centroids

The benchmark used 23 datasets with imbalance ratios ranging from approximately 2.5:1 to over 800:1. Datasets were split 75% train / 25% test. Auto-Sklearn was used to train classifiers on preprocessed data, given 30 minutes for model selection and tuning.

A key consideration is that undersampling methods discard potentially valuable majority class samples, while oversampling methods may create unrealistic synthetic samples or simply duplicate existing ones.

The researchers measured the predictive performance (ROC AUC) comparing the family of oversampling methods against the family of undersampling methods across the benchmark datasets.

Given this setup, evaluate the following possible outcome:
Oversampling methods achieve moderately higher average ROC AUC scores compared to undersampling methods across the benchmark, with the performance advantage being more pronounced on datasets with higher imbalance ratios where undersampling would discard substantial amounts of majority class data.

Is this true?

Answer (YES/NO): NO